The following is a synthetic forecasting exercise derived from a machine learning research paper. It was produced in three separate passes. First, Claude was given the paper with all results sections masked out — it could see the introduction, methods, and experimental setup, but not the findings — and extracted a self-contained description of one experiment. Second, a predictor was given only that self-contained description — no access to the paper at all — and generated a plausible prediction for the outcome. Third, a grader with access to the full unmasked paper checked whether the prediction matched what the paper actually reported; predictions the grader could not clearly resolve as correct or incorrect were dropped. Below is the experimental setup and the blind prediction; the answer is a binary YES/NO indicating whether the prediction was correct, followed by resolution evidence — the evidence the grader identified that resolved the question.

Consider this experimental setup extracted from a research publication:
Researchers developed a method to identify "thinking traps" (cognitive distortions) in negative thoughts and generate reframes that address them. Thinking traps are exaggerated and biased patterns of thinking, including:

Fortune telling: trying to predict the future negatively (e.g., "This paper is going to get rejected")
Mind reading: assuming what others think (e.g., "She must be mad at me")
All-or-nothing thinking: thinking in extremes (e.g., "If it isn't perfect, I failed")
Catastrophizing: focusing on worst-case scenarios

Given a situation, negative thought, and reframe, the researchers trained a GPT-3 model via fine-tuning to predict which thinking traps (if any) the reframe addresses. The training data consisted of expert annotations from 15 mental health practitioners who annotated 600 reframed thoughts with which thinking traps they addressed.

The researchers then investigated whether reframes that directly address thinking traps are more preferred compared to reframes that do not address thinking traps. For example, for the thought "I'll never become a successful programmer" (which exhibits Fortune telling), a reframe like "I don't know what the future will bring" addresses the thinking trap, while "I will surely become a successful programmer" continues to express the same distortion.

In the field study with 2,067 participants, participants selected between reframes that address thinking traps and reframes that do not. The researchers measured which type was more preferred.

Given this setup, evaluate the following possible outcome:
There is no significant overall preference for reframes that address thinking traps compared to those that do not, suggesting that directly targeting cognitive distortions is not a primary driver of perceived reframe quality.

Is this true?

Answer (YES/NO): NO